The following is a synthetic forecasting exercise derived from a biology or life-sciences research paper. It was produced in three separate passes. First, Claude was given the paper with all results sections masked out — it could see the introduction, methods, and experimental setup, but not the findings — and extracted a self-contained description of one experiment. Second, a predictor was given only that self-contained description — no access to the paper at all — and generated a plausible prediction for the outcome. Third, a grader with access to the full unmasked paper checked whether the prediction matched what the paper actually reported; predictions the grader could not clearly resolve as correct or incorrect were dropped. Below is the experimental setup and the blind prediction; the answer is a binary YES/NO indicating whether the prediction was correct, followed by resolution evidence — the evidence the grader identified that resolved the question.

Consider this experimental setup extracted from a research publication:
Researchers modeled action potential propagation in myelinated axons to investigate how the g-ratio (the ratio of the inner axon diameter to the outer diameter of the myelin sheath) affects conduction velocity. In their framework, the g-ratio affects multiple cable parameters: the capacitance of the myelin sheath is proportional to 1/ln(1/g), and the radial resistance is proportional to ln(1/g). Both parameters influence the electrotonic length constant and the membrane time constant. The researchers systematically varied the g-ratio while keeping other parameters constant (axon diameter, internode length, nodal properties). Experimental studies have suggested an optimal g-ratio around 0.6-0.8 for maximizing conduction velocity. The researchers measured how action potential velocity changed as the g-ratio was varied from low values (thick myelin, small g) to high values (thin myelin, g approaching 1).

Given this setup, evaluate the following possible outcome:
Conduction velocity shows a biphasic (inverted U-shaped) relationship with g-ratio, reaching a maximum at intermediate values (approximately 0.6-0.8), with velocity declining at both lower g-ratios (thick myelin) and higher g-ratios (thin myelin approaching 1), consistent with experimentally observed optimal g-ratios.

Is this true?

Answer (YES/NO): NO